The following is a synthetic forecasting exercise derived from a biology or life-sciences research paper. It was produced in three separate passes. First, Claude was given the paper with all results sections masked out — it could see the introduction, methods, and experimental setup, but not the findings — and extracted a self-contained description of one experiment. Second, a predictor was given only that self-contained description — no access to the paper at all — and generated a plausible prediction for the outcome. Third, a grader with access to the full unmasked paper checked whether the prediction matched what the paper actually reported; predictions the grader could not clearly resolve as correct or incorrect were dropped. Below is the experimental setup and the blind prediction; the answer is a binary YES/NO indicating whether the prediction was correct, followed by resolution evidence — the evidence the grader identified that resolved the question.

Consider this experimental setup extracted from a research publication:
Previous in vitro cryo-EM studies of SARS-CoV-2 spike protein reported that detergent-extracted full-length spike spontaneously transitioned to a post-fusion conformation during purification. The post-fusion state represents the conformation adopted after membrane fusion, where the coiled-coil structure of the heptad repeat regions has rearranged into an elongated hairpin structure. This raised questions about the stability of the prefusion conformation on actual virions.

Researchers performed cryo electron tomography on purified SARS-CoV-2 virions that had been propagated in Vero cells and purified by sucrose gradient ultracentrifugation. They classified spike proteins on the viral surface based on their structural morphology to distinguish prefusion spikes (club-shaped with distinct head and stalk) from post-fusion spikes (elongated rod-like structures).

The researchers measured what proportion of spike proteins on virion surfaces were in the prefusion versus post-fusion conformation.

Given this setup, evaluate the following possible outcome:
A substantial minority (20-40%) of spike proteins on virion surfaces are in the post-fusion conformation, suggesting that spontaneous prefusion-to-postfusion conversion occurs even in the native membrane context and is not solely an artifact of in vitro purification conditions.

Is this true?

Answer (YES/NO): NO